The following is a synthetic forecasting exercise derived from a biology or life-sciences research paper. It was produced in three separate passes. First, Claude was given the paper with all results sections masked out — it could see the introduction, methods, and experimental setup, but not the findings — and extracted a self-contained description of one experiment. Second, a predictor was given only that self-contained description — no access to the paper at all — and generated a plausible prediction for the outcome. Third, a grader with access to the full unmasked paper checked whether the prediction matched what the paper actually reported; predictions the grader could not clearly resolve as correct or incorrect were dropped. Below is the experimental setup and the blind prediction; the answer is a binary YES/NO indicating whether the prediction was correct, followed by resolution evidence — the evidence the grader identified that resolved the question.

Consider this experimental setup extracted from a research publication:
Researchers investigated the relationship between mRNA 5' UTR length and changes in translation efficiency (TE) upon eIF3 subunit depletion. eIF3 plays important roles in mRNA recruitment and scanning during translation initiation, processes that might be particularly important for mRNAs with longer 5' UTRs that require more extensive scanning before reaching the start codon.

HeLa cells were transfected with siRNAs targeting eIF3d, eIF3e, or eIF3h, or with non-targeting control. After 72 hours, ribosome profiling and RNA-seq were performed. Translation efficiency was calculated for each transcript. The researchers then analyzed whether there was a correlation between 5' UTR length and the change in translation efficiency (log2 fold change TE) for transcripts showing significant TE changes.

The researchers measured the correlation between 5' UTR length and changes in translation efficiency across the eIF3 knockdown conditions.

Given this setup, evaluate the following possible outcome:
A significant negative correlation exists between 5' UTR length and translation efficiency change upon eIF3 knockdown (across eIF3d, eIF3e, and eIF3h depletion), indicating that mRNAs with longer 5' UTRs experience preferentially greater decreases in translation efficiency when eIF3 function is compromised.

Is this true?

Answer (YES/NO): YES